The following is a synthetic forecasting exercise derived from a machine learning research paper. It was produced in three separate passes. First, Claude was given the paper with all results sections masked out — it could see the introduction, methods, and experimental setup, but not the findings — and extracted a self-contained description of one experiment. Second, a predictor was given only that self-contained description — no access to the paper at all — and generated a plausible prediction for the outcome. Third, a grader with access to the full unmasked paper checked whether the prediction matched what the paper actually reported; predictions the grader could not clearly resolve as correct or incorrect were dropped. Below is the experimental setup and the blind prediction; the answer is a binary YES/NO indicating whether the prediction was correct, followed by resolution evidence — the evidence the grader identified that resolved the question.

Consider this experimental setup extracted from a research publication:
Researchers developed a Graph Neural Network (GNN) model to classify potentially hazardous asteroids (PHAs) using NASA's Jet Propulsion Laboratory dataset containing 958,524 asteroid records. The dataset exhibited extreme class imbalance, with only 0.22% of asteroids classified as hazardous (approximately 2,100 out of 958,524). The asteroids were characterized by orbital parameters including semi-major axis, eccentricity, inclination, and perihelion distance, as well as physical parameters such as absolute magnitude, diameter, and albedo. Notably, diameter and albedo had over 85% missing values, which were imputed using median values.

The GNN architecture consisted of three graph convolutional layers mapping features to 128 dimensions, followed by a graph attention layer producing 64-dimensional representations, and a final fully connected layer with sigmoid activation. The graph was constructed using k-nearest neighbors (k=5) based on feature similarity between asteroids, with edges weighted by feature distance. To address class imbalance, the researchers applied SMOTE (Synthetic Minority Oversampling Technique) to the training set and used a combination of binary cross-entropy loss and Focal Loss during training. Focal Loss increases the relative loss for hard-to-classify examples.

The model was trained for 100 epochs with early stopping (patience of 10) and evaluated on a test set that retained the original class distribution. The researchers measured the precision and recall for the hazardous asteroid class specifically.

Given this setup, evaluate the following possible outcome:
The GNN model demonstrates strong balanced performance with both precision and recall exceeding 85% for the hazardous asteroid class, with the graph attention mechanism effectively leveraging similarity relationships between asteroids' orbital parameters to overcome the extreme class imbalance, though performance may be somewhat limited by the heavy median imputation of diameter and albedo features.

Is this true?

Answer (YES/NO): NO